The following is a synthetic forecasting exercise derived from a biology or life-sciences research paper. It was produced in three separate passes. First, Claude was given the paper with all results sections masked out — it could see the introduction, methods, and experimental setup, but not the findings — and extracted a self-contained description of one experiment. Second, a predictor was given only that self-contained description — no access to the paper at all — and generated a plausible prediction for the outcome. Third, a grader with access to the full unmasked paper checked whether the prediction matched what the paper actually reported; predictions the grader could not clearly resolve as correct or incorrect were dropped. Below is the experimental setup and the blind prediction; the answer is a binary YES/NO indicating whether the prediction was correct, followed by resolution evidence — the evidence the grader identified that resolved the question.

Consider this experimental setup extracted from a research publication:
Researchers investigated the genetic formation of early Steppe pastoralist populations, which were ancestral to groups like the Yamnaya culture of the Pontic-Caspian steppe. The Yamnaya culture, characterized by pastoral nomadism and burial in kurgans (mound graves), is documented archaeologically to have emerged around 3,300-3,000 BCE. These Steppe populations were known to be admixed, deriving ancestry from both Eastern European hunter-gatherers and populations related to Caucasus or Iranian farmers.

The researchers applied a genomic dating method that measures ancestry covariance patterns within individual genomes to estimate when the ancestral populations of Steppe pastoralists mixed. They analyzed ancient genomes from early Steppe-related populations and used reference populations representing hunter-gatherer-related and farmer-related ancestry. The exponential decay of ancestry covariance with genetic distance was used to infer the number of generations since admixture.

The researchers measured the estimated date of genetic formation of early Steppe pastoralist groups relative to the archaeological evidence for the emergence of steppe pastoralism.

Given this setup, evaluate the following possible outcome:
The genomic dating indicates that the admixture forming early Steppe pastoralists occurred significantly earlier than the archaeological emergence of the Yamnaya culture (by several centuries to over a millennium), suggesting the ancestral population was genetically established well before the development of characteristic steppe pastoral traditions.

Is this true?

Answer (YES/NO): YES